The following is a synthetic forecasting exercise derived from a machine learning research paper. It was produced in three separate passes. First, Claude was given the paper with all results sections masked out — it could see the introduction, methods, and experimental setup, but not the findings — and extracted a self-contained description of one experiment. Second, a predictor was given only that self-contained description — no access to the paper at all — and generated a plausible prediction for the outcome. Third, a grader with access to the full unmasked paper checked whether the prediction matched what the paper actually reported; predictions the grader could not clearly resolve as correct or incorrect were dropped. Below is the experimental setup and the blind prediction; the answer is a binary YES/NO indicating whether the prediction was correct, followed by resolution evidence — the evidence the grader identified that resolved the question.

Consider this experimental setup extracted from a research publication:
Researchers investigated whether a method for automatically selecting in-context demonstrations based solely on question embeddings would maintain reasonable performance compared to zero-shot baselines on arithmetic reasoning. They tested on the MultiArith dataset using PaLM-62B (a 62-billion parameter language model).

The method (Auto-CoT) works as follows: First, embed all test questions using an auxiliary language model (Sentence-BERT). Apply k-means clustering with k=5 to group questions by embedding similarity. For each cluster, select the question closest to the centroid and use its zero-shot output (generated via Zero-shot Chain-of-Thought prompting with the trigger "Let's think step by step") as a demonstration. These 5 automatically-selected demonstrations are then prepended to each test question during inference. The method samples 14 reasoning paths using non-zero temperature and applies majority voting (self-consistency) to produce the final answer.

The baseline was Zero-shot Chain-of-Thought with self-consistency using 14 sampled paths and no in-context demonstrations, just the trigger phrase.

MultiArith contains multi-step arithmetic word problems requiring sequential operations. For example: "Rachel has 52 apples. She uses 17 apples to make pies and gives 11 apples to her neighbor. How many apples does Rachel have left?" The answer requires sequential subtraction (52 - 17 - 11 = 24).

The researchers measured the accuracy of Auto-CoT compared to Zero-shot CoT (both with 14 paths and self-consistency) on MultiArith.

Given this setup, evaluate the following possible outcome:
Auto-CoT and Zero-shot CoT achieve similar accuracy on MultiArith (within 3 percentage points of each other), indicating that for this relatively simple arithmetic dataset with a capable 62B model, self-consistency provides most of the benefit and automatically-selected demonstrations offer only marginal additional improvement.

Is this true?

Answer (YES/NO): NO